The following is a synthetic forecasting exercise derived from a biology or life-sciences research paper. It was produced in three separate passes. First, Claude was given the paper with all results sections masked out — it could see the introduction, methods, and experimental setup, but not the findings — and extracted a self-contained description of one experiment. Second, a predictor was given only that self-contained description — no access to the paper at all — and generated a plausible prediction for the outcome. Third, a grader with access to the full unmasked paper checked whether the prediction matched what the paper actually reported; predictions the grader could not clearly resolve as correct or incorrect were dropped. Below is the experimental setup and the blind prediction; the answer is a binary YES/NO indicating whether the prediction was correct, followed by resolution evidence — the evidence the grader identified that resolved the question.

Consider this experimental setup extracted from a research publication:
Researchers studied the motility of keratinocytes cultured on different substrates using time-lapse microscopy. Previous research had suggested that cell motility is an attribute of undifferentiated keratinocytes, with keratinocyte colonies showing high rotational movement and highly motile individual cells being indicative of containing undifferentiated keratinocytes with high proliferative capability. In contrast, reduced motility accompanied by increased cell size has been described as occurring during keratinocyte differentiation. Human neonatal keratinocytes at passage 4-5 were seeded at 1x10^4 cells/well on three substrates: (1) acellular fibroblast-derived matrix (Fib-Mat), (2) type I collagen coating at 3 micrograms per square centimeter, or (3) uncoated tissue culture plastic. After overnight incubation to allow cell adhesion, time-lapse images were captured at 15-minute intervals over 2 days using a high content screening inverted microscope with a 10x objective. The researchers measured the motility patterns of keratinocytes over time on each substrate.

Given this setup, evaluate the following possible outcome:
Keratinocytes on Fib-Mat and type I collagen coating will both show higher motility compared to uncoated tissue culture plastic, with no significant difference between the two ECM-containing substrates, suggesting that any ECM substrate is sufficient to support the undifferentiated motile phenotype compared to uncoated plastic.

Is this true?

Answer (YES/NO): NO